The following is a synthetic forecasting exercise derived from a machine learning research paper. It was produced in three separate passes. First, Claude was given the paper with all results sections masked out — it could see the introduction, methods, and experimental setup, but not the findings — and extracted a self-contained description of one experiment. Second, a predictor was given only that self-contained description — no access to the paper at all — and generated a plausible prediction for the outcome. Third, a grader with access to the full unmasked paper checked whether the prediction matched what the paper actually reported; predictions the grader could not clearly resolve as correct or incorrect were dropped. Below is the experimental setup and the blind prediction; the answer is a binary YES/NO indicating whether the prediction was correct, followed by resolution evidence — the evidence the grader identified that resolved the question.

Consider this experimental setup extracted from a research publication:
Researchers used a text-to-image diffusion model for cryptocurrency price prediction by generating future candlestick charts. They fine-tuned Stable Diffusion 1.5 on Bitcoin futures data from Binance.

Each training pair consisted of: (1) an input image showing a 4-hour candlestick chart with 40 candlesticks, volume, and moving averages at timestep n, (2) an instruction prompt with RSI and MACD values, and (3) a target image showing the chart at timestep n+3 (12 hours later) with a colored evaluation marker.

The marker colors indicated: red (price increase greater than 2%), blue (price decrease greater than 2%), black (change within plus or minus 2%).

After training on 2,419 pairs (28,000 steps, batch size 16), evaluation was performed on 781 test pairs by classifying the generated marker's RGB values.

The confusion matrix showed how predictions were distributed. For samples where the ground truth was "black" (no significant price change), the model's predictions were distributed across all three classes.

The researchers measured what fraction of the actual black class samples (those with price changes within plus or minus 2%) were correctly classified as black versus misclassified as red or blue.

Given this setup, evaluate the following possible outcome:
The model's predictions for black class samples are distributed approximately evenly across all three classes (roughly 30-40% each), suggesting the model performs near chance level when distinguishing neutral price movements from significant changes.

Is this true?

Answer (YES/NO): NO